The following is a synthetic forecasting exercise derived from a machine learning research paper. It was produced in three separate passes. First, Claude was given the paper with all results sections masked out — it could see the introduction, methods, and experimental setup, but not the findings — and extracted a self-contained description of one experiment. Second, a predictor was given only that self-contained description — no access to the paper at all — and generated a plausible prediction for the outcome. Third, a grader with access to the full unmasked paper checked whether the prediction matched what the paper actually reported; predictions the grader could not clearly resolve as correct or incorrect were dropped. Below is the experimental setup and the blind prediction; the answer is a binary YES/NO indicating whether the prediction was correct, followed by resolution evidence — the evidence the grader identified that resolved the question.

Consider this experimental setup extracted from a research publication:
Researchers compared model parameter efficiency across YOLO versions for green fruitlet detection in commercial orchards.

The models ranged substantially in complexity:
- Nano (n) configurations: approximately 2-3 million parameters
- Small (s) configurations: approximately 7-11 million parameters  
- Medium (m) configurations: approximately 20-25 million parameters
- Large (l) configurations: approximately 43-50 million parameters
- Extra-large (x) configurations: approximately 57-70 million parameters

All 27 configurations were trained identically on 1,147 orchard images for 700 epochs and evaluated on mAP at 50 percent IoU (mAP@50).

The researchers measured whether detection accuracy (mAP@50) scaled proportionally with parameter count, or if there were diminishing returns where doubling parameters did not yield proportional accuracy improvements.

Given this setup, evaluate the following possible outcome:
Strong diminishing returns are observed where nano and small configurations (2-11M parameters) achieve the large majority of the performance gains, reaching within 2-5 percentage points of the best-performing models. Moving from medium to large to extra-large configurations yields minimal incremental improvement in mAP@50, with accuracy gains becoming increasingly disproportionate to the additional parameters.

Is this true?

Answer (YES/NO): NO